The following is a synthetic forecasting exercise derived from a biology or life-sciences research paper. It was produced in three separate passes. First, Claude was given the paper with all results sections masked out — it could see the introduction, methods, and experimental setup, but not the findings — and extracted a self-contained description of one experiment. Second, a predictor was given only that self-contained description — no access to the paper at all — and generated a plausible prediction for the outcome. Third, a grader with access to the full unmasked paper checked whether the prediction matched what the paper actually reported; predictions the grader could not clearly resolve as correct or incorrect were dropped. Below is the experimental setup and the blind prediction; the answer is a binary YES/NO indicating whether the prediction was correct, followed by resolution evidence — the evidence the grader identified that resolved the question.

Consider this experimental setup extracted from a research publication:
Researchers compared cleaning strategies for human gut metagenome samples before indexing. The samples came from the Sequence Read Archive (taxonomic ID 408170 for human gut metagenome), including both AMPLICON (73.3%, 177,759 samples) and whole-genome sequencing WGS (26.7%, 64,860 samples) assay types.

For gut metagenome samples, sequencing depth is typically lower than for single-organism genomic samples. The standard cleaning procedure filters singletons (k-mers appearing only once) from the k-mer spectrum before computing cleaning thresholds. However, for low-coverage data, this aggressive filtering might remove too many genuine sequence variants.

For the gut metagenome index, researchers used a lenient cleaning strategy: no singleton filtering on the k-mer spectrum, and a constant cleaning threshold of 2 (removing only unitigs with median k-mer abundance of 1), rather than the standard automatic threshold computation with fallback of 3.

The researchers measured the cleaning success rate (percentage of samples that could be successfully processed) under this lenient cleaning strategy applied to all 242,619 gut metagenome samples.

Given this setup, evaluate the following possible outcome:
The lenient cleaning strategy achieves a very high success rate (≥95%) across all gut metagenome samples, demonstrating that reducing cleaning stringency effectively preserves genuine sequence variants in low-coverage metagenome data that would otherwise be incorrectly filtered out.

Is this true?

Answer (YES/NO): YES